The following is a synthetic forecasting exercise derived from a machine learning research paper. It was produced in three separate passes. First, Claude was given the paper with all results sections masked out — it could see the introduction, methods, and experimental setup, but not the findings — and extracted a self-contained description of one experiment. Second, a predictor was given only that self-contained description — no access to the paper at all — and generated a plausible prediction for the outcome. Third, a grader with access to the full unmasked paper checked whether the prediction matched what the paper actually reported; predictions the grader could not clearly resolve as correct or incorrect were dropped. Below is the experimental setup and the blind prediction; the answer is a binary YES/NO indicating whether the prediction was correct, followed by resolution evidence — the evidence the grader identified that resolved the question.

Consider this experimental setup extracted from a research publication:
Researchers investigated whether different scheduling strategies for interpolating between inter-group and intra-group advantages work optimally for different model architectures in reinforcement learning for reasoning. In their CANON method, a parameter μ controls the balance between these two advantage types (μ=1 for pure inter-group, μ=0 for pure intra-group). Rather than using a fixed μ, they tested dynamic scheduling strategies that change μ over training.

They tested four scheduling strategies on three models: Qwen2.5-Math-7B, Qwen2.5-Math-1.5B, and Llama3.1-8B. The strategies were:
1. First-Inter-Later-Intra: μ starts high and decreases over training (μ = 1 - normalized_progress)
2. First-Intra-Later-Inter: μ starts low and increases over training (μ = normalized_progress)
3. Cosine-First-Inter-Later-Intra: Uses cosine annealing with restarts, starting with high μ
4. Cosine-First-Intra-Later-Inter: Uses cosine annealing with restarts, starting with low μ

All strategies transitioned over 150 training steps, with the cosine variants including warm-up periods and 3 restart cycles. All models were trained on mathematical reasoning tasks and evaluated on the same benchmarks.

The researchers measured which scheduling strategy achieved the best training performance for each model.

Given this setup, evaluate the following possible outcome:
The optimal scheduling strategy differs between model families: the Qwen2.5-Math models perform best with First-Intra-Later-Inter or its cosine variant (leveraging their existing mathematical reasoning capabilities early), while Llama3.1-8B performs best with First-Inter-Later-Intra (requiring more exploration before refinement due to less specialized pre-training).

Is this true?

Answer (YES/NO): NO